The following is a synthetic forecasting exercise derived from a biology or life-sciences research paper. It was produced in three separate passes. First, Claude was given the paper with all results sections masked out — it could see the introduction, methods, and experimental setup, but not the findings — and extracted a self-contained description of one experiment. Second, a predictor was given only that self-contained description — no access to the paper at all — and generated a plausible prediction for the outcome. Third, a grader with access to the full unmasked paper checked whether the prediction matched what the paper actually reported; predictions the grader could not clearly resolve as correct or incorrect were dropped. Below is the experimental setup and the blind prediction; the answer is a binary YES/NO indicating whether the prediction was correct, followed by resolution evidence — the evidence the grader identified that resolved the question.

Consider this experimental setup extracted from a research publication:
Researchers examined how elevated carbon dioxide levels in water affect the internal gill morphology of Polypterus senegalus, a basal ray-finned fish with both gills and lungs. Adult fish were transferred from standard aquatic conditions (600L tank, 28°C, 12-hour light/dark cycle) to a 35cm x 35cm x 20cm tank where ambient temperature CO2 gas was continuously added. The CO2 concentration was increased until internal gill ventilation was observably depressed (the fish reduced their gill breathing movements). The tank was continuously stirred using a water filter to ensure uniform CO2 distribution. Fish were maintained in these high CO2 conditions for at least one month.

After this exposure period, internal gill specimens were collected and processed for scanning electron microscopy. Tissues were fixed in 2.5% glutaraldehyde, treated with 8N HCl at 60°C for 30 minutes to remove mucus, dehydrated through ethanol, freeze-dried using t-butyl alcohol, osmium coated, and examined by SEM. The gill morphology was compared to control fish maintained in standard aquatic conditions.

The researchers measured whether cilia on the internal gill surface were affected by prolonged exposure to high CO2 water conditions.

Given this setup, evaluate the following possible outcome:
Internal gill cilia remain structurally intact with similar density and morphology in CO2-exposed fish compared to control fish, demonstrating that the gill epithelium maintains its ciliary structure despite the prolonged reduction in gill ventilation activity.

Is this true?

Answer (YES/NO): NO